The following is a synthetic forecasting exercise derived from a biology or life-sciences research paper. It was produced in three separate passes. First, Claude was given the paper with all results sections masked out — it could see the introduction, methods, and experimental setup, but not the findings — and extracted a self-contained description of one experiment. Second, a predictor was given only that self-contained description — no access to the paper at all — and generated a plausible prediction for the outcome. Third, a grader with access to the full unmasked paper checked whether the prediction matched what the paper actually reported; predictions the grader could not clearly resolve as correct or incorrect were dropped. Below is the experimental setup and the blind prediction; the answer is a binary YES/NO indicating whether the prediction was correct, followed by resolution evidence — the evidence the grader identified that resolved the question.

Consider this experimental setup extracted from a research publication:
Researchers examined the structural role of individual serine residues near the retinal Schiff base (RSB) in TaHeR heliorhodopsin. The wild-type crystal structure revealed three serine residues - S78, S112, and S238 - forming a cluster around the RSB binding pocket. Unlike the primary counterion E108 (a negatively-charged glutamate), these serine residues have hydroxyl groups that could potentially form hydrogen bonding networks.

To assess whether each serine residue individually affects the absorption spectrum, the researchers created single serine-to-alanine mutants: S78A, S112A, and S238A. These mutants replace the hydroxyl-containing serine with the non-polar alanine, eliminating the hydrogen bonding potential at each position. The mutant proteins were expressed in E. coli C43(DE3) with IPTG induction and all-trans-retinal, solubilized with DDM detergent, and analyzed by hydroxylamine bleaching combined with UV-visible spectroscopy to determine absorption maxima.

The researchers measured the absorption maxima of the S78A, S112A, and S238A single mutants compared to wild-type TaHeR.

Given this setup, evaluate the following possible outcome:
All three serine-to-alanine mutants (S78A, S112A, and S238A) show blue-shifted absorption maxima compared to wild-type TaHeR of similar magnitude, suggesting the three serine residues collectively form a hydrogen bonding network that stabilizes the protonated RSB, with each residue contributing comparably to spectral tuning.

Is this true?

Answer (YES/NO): NO